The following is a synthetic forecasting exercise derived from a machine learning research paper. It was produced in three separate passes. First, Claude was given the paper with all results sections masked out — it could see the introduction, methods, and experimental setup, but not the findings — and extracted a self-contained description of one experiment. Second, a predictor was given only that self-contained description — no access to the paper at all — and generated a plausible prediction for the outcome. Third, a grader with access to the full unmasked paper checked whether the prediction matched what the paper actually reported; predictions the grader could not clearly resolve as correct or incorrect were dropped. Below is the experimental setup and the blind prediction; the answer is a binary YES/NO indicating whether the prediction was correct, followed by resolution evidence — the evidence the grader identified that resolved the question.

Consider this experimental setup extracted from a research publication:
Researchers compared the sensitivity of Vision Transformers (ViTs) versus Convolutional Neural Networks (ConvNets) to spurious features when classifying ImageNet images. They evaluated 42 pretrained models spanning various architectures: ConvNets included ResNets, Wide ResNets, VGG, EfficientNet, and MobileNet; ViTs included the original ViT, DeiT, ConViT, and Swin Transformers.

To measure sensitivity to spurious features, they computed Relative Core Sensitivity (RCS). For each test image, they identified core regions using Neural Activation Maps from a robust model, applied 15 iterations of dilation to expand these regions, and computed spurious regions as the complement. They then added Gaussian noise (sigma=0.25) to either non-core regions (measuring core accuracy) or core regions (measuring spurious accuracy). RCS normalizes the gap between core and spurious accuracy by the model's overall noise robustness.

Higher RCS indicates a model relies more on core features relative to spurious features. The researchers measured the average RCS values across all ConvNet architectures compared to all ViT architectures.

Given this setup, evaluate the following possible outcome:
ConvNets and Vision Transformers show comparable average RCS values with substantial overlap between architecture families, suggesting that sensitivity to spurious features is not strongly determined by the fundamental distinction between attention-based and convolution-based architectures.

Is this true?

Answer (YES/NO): NO